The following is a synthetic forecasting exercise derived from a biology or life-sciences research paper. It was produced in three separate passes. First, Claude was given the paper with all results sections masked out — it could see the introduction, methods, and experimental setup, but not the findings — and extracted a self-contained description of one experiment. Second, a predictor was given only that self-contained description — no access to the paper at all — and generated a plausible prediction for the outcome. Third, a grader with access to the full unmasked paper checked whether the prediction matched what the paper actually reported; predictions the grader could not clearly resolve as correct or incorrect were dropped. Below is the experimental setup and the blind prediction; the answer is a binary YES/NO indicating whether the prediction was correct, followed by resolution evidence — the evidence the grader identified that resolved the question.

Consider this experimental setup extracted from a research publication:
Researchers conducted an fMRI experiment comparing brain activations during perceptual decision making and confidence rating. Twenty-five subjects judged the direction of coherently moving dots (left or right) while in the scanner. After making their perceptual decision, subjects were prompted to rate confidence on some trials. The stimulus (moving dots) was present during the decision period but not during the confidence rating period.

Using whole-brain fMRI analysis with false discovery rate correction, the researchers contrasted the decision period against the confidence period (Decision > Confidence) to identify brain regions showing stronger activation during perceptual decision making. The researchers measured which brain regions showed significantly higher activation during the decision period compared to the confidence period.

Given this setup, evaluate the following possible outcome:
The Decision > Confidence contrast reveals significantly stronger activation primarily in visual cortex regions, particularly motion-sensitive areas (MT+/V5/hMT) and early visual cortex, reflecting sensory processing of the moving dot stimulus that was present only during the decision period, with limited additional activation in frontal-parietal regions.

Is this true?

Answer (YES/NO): NO